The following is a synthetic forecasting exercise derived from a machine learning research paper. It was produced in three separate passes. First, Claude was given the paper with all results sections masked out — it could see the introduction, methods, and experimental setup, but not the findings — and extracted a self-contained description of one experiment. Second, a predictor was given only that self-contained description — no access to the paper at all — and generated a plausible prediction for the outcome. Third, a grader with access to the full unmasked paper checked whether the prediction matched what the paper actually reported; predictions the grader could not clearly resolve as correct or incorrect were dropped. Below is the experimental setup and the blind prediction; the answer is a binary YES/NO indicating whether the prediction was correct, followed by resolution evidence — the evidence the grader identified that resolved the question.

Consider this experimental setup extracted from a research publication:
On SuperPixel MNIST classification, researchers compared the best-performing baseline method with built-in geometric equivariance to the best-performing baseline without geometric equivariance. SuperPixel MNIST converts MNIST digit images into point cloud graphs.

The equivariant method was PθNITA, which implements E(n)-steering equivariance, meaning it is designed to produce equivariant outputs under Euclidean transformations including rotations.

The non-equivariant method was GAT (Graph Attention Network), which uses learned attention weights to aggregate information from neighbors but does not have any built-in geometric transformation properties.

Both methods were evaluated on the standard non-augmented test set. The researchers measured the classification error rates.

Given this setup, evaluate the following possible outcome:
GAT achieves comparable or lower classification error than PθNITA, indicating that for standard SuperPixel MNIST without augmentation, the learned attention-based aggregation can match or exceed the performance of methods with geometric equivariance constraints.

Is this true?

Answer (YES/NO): NO